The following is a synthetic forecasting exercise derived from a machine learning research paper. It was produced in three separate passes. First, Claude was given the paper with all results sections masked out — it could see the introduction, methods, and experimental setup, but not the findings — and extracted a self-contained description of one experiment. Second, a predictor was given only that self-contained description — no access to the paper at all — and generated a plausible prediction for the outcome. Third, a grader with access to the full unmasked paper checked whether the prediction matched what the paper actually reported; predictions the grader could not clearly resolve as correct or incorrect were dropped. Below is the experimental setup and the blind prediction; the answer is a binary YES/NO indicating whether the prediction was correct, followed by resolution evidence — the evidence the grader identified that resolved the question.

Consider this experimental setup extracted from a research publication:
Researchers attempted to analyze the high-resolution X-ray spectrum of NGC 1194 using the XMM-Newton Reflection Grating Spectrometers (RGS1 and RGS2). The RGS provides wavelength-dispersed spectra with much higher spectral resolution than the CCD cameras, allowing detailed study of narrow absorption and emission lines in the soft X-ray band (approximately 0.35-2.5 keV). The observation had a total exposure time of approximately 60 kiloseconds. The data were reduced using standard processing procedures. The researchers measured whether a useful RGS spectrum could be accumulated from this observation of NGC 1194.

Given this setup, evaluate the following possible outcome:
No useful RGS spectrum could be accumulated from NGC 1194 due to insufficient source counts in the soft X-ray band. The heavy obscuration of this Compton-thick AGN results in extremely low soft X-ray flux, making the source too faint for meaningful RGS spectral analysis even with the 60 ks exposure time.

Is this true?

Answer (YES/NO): YES